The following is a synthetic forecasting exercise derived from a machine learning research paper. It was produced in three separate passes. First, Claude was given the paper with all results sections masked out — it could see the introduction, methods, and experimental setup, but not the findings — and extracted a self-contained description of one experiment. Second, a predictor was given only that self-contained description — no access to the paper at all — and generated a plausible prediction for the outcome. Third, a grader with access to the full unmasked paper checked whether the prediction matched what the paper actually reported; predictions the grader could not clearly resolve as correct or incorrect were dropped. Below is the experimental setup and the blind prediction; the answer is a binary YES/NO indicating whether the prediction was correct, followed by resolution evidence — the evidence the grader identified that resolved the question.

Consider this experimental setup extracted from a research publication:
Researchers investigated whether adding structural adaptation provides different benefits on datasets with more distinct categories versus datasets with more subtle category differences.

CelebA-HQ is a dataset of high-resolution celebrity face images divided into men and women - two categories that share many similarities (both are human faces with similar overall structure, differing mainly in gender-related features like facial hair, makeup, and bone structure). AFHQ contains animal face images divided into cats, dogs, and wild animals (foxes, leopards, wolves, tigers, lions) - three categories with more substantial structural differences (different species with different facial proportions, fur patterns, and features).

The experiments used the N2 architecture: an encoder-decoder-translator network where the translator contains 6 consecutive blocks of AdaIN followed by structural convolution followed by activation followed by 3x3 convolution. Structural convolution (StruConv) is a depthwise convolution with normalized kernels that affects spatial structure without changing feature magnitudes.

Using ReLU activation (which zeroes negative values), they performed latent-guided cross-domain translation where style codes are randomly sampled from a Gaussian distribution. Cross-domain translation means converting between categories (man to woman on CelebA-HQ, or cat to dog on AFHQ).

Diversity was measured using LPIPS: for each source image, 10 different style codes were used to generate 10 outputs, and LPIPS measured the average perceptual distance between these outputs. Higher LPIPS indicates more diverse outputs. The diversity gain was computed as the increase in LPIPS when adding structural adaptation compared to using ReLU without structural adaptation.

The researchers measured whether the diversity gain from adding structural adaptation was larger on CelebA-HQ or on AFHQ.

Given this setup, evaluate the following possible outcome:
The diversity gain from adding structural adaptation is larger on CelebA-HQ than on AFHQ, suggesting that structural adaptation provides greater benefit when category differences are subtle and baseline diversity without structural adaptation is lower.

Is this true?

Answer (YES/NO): YES